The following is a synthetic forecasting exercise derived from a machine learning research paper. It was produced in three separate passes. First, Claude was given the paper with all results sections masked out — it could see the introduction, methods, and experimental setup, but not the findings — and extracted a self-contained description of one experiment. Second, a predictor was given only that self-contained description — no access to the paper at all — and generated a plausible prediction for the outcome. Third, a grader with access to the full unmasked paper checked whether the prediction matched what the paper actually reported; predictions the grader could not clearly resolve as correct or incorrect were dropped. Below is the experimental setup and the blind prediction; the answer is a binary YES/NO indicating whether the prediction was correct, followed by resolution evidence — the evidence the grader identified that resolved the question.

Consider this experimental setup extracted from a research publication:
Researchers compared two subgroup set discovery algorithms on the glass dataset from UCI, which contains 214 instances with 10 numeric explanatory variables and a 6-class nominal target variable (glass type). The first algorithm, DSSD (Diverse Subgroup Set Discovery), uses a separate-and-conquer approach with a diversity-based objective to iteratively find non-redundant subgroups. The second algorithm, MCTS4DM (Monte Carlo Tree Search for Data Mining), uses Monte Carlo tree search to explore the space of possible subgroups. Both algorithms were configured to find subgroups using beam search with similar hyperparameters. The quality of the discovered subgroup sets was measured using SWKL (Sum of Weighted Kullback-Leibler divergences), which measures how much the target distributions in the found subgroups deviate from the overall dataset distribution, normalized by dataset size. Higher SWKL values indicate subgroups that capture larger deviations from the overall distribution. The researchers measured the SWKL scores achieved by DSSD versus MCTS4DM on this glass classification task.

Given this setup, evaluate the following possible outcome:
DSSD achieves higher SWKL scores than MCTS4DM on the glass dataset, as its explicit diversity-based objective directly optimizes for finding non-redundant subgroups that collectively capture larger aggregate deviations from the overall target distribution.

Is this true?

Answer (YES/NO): YES